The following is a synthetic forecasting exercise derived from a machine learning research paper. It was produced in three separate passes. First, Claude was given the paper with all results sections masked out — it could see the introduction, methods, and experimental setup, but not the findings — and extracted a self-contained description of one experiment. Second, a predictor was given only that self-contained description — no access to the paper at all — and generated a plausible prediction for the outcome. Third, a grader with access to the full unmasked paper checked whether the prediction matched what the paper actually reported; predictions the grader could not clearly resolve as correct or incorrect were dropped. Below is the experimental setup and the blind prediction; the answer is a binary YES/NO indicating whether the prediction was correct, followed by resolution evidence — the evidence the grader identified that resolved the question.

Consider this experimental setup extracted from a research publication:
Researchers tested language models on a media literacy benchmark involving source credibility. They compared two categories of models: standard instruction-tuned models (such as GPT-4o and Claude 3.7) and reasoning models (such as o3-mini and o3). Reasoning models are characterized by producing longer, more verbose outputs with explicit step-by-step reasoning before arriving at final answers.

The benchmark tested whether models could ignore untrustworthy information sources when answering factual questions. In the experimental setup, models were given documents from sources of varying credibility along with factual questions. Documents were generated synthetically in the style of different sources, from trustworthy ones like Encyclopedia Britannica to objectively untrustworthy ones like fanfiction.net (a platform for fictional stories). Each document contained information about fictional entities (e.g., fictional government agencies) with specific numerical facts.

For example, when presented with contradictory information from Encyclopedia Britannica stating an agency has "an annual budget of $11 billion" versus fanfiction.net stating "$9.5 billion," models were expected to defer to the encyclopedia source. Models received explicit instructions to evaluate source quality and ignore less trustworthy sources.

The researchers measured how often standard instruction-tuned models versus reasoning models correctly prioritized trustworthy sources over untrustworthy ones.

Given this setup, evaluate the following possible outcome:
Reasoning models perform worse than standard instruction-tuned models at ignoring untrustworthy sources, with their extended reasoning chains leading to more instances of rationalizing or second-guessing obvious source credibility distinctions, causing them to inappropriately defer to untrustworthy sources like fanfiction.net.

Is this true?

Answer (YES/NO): NO